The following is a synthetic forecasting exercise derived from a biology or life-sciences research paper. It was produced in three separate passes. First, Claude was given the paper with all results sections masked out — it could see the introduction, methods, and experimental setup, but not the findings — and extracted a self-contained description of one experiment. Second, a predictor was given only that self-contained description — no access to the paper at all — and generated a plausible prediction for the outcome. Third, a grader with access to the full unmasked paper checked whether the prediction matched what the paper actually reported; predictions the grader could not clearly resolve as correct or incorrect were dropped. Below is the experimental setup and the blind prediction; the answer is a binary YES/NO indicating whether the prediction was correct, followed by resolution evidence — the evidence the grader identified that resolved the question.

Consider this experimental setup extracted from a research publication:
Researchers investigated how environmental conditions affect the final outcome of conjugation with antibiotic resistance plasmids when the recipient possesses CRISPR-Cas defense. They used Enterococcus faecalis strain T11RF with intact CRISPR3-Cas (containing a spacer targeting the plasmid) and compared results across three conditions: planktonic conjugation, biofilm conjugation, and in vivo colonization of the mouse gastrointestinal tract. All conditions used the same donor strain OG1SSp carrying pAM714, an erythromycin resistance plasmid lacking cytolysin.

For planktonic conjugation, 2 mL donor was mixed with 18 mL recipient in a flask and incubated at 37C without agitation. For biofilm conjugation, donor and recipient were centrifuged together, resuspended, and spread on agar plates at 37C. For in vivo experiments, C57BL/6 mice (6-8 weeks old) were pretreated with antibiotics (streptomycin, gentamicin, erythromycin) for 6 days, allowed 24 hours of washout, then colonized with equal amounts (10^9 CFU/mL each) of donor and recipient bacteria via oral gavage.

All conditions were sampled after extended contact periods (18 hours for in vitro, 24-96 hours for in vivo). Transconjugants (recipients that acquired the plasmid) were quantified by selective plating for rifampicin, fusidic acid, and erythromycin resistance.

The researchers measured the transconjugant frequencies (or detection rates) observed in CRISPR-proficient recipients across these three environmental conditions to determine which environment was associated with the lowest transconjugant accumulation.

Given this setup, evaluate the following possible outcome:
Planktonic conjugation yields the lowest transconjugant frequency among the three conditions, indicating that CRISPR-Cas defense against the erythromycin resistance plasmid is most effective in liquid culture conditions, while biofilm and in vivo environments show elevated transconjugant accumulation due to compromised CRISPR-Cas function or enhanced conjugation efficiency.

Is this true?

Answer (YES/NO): NO